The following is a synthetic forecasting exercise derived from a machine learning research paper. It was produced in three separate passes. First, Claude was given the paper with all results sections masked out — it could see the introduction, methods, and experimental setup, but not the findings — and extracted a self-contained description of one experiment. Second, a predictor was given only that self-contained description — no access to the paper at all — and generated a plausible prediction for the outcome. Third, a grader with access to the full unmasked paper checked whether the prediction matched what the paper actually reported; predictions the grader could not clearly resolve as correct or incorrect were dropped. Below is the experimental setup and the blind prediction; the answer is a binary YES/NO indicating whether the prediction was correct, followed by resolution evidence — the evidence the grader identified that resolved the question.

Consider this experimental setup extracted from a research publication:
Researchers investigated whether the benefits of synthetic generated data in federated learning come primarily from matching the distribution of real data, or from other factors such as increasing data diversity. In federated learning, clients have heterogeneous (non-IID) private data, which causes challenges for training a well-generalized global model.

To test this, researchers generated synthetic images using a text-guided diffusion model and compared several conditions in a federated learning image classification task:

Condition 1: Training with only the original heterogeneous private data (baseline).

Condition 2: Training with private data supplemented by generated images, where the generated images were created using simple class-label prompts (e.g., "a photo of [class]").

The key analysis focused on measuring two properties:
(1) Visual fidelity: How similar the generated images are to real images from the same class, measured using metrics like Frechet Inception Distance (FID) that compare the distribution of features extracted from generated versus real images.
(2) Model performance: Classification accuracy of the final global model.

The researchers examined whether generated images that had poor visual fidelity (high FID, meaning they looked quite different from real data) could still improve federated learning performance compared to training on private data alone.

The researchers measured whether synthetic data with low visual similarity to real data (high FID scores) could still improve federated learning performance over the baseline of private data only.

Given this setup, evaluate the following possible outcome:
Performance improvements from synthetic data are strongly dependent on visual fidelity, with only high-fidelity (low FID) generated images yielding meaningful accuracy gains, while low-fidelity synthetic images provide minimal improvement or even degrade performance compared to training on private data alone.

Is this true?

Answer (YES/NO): NO